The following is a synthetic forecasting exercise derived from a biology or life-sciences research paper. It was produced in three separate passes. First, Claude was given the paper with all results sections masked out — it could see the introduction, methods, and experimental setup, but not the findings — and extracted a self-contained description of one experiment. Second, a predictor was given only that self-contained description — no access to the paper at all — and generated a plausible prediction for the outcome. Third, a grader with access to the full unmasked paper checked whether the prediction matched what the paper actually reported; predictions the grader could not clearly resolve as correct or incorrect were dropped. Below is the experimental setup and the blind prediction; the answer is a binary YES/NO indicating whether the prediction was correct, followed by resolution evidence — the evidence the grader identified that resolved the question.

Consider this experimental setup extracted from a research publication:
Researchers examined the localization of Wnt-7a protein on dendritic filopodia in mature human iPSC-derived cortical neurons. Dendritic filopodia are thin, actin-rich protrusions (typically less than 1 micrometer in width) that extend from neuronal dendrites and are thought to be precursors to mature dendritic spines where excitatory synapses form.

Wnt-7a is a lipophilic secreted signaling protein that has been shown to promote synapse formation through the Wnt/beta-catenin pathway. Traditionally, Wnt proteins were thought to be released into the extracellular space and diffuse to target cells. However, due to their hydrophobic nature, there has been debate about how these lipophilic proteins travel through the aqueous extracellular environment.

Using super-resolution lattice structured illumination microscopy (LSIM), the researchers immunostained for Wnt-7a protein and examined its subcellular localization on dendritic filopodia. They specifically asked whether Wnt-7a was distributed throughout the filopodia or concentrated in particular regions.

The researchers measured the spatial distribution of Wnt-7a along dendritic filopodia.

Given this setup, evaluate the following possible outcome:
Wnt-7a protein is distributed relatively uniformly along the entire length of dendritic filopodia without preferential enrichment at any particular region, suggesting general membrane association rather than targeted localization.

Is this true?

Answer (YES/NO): NO